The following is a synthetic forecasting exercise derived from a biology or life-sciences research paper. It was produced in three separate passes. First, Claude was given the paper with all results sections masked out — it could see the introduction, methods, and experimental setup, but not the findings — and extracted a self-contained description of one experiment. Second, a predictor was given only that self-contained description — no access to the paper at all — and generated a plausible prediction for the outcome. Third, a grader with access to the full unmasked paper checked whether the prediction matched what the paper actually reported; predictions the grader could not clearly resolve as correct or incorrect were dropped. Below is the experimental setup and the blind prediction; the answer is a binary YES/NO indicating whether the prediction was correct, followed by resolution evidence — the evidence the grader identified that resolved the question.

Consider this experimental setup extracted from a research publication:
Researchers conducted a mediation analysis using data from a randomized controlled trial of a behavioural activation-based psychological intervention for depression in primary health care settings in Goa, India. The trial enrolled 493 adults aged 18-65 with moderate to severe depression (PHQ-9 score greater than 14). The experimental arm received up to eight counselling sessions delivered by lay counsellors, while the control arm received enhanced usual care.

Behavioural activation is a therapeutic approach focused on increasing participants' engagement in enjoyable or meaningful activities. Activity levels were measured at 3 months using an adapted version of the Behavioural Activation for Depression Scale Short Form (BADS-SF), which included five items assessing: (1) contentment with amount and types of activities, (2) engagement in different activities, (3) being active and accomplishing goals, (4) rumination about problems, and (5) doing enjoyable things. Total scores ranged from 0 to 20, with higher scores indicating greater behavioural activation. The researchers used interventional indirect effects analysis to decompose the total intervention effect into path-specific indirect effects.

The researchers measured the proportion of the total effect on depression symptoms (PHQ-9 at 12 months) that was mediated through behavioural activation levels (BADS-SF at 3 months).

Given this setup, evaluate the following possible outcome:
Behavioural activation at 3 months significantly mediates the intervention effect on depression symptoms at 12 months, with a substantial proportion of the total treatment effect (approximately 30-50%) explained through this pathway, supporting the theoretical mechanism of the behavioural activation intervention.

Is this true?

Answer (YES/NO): YES